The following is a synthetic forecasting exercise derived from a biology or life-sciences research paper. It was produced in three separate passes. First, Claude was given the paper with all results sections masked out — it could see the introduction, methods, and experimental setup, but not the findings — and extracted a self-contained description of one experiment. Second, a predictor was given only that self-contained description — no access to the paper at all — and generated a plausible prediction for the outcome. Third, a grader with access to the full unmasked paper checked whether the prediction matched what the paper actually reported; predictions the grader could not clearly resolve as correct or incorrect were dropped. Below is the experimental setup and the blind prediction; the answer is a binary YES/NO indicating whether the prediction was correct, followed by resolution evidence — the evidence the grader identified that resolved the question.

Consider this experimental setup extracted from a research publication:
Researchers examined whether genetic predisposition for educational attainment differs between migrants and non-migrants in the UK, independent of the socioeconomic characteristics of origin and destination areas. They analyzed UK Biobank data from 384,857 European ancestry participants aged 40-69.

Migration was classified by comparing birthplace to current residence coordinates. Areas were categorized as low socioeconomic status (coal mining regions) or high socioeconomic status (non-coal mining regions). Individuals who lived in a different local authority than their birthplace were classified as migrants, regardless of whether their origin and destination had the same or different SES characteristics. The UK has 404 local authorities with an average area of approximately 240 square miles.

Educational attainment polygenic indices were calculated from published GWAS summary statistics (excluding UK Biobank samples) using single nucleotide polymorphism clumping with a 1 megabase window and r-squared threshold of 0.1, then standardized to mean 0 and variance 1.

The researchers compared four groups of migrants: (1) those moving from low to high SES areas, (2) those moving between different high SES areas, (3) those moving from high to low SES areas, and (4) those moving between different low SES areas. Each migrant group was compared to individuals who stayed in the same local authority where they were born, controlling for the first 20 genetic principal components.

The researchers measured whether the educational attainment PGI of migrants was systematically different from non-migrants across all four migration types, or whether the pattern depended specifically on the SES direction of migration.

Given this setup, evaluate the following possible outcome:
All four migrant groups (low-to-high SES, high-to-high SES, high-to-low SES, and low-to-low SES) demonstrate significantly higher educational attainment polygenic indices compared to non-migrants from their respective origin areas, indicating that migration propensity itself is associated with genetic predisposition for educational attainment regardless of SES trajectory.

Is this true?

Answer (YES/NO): YES